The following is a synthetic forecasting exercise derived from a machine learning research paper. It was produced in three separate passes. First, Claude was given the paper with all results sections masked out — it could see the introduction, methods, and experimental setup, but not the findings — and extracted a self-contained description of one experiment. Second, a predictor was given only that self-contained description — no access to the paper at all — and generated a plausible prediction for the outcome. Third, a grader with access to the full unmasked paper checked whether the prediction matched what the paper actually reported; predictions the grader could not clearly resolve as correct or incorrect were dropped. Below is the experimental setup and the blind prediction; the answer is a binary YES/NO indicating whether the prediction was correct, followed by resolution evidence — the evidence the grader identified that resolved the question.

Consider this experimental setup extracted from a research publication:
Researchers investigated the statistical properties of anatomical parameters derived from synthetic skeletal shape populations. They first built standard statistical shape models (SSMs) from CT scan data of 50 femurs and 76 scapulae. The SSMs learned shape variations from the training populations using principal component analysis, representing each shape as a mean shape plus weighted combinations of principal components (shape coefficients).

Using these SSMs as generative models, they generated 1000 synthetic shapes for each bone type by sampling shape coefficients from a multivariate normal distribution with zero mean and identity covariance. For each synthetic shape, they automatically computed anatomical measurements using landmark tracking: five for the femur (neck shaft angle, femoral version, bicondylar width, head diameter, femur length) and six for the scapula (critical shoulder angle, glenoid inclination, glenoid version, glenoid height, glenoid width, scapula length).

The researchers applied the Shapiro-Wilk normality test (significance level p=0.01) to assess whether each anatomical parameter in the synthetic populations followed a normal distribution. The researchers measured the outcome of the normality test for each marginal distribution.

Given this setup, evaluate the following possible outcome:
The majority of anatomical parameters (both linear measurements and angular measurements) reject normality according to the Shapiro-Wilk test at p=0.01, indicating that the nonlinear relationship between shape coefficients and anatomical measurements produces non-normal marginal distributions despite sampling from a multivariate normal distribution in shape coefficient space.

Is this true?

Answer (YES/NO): NO